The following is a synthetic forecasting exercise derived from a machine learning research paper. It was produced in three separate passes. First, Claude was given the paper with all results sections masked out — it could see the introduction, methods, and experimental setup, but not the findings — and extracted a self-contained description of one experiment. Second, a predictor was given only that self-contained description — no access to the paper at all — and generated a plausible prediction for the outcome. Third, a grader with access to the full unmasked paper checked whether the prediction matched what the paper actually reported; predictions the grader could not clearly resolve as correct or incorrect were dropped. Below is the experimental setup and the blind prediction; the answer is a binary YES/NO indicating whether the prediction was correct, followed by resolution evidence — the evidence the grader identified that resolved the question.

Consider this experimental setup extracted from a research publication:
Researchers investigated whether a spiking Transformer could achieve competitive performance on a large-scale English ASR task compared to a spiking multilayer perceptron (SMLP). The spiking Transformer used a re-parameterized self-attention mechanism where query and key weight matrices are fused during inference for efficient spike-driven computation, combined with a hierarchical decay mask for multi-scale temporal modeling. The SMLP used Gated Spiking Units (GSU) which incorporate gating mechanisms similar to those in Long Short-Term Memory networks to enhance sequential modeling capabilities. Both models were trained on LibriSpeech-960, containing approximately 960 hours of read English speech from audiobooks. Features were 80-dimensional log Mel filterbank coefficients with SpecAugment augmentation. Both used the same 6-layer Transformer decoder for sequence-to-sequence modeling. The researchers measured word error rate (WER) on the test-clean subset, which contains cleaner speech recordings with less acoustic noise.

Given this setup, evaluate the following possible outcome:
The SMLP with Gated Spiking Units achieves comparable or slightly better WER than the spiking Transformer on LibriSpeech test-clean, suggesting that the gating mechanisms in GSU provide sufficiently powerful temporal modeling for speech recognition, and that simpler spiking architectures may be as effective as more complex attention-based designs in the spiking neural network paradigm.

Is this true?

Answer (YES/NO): NO